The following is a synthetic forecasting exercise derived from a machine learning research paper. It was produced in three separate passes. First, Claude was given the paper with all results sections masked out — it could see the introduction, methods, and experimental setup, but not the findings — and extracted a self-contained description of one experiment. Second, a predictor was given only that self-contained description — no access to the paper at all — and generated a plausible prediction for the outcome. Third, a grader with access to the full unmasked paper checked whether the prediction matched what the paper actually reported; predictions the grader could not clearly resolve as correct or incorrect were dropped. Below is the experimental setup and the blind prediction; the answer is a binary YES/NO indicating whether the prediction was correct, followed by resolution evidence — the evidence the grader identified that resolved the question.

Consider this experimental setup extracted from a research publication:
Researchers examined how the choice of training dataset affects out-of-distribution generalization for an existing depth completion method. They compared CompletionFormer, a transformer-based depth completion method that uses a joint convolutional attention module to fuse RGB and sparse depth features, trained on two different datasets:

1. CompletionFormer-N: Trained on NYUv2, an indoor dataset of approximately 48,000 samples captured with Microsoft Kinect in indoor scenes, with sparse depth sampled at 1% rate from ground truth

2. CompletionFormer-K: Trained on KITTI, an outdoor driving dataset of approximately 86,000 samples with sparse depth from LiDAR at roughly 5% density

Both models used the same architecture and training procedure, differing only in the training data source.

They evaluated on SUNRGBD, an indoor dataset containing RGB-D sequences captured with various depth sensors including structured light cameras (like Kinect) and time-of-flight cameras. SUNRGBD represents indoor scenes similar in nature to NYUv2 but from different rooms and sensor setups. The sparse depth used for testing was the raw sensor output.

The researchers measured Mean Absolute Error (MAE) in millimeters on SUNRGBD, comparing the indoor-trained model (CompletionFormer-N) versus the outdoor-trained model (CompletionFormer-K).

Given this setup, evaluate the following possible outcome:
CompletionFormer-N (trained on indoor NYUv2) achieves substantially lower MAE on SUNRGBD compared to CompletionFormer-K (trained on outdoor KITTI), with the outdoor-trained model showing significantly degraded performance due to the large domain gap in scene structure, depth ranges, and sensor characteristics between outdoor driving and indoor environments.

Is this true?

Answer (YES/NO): NO